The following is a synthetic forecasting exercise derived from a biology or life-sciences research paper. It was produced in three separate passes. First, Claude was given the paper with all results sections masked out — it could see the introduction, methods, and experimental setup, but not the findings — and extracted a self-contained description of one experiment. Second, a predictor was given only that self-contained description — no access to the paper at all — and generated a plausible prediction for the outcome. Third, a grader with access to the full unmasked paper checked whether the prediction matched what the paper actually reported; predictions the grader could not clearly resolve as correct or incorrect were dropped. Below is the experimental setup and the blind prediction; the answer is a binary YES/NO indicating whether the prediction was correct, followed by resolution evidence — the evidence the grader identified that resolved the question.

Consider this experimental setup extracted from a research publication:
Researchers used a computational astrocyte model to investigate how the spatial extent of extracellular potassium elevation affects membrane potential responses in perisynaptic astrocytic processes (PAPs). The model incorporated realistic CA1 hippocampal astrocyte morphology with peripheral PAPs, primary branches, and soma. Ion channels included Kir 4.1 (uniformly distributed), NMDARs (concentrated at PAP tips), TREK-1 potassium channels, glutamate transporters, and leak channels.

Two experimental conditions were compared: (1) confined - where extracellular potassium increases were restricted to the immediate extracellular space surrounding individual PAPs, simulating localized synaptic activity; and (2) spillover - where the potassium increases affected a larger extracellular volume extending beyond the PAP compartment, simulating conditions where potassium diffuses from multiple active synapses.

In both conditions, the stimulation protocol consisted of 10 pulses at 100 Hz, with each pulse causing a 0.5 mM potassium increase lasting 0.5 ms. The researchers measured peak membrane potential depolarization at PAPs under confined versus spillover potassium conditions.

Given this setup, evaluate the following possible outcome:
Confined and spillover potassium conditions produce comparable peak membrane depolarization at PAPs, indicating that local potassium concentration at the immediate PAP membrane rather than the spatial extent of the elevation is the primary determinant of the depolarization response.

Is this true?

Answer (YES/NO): NO